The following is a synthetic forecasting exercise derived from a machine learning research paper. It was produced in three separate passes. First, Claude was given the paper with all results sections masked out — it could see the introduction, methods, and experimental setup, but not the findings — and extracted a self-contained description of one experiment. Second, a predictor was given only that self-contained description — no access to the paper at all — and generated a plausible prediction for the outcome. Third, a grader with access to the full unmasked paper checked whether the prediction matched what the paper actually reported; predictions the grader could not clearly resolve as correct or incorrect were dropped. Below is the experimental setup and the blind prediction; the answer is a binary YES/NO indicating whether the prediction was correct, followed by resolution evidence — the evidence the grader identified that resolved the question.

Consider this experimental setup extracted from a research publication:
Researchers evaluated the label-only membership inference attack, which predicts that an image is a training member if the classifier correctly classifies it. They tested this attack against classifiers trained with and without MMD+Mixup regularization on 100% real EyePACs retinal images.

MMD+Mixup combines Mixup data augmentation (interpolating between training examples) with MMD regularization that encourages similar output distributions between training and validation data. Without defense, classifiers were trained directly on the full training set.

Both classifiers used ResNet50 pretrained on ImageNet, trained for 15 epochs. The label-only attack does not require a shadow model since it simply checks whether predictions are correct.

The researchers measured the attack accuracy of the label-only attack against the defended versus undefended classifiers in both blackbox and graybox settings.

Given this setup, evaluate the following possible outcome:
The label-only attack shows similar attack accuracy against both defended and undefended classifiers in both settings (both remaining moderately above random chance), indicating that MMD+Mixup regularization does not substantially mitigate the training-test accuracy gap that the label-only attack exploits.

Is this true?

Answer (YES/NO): YES